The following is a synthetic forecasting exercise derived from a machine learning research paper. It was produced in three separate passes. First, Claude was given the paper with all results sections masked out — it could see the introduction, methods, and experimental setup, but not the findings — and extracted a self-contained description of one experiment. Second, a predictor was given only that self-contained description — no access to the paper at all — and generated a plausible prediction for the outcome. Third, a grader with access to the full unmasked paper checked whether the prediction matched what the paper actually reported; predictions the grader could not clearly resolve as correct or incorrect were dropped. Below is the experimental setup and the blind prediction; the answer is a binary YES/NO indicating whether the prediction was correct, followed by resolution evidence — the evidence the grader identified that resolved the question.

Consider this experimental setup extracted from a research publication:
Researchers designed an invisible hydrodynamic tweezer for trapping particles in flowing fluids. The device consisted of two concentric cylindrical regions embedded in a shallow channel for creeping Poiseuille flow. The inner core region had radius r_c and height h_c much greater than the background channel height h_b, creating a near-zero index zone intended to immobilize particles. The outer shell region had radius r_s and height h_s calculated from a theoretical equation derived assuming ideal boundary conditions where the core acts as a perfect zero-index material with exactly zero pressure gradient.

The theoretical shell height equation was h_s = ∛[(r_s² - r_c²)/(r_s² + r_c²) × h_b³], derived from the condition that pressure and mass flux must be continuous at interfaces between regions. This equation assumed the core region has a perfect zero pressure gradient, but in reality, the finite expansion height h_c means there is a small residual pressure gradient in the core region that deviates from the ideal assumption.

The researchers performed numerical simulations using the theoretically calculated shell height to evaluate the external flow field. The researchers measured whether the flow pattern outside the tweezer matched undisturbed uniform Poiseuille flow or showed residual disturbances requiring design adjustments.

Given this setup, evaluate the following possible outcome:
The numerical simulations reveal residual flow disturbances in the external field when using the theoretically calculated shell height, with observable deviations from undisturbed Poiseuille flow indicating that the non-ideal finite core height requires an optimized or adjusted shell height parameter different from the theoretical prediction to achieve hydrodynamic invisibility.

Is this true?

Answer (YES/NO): YES